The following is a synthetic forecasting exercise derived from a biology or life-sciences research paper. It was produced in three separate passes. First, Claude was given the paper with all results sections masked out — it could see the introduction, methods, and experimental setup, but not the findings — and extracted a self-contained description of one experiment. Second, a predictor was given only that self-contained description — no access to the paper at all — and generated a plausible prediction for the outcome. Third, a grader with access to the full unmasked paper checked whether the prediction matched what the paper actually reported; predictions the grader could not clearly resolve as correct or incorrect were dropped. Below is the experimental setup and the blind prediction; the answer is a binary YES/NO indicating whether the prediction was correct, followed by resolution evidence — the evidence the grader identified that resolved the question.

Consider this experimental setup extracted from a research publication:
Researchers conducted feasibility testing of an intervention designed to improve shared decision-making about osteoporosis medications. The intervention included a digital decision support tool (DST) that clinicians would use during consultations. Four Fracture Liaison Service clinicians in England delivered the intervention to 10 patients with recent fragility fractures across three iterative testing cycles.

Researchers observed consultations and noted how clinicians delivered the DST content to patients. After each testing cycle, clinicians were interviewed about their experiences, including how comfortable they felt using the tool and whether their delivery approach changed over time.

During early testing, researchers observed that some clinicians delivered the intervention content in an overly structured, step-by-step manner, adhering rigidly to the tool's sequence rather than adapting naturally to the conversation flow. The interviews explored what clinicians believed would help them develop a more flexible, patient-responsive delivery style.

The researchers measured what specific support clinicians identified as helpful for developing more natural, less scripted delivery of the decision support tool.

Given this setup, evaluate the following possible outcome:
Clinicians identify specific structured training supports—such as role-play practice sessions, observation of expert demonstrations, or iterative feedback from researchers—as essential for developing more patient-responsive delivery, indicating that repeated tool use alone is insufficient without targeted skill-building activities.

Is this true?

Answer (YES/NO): NO